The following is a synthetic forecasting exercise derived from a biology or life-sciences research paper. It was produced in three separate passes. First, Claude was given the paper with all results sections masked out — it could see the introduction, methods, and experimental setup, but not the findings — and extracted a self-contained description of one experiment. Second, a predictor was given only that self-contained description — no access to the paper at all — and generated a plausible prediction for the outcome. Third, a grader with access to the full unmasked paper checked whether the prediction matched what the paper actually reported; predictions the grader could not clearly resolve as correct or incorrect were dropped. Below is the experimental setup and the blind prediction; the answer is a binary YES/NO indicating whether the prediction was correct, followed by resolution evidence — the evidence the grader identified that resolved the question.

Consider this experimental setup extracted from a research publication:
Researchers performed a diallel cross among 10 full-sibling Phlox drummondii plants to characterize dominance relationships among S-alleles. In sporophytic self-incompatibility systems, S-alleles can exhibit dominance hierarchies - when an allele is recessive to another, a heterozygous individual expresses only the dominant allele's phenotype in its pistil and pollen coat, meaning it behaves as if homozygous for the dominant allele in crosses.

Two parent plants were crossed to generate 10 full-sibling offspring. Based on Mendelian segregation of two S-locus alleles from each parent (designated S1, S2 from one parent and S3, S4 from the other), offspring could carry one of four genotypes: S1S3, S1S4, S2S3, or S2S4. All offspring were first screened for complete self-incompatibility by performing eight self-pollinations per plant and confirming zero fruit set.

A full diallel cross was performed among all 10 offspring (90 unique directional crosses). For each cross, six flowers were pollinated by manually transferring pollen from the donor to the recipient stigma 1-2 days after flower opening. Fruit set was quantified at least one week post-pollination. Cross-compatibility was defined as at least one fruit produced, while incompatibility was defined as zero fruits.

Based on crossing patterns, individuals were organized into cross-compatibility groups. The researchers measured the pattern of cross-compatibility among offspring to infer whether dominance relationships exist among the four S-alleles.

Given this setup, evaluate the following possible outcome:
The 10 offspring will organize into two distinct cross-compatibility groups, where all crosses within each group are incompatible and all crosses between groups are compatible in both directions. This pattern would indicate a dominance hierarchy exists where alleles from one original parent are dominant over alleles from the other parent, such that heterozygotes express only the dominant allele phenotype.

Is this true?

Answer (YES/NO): NO